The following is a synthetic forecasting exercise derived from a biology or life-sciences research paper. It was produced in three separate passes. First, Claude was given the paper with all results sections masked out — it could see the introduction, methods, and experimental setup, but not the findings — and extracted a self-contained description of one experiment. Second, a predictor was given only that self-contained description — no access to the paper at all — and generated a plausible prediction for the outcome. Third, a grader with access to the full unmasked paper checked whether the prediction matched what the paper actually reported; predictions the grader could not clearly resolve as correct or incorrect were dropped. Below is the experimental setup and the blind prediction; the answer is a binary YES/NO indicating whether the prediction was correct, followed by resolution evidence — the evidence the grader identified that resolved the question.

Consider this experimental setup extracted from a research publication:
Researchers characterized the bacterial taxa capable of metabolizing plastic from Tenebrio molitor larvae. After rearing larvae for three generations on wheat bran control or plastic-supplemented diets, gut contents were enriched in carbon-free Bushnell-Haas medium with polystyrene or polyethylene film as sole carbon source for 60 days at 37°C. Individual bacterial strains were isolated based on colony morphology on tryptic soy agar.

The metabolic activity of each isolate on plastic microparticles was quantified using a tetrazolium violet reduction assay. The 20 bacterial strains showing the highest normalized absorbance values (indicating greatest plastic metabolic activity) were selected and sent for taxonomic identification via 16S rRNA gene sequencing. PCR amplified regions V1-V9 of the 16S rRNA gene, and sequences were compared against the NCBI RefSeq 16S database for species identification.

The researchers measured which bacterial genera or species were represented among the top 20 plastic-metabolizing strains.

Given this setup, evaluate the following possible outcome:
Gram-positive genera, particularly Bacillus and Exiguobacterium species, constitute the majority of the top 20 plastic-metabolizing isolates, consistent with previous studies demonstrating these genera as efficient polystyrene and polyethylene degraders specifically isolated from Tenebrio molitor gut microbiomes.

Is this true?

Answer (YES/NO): NO